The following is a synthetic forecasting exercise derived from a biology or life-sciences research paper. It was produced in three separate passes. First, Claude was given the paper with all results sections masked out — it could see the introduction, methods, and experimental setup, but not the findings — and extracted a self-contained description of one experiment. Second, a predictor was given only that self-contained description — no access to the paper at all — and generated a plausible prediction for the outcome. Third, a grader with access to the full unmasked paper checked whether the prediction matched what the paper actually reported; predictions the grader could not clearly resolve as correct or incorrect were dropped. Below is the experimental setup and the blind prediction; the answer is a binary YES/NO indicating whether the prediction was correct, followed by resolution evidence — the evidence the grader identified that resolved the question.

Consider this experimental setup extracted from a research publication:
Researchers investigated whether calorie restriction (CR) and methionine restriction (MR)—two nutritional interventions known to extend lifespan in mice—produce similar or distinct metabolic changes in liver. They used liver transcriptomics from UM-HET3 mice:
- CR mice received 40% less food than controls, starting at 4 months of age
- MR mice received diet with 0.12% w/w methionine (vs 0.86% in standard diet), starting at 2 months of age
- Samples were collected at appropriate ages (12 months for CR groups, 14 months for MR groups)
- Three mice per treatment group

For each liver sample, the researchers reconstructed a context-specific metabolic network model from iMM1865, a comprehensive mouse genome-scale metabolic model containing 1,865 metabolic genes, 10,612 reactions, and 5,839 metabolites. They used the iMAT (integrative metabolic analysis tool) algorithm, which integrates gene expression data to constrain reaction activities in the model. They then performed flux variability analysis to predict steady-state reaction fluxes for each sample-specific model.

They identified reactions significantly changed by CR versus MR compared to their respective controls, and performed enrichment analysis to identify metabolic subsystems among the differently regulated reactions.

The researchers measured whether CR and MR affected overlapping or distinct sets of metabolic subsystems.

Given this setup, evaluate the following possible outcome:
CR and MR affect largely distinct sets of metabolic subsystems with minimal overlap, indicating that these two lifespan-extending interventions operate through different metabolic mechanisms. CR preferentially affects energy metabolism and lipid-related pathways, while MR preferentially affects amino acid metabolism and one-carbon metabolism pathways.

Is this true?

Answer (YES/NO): NO